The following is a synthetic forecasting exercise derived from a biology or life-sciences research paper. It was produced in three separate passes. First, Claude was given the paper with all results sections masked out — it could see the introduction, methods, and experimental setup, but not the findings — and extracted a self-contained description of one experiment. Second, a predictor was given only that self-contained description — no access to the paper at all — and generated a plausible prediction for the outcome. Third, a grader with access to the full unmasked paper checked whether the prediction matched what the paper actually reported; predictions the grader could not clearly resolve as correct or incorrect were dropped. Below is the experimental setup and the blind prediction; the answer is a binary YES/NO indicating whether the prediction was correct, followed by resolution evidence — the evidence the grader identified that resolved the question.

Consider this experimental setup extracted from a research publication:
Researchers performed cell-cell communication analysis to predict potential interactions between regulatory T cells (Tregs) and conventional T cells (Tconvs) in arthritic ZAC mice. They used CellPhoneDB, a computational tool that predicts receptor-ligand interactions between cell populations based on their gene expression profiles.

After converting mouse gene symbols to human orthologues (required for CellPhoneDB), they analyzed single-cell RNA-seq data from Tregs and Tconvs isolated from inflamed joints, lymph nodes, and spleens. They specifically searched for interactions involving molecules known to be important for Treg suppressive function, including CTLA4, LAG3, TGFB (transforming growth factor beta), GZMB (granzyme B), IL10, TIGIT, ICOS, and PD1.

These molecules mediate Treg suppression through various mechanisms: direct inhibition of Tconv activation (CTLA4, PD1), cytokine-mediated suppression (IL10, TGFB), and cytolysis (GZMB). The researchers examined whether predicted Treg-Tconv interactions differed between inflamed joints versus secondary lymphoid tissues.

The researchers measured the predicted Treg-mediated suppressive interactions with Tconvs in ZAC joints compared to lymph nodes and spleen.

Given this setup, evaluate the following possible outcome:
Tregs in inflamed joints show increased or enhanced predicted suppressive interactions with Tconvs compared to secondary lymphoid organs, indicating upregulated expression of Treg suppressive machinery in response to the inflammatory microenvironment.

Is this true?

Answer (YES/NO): NO